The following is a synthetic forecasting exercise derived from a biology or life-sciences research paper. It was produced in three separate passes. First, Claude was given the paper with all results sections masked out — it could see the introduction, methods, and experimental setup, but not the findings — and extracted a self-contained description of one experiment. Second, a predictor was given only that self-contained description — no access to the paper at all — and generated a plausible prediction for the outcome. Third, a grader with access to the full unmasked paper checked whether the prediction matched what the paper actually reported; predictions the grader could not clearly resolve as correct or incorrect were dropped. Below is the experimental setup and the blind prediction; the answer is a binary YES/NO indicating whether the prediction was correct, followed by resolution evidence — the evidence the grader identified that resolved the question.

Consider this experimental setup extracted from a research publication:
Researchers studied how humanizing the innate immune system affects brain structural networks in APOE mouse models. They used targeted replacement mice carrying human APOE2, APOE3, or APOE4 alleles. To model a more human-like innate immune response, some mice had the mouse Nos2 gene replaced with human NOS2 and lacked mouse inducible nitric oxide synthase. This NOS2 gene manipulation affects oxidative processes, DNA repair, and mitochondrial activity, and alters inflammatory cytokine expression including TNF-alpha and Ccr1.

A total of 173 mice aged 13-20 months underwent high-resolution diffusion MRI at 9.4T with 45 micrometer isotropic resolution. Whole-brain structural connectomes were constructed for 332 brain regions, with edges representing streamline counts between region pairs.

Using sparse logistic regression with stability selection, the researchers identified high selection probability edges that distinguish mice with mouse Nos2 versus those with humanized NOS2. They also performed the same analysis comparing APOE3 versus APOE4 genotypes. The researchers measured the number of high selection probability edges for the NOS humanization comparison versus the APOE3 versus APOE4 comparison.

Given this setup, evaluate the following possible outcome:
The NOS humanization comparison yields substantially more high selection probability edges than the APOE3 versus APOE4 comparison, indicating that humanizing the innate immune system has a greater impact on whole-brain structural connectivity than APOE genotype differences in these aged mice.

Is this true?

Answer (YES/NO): NO